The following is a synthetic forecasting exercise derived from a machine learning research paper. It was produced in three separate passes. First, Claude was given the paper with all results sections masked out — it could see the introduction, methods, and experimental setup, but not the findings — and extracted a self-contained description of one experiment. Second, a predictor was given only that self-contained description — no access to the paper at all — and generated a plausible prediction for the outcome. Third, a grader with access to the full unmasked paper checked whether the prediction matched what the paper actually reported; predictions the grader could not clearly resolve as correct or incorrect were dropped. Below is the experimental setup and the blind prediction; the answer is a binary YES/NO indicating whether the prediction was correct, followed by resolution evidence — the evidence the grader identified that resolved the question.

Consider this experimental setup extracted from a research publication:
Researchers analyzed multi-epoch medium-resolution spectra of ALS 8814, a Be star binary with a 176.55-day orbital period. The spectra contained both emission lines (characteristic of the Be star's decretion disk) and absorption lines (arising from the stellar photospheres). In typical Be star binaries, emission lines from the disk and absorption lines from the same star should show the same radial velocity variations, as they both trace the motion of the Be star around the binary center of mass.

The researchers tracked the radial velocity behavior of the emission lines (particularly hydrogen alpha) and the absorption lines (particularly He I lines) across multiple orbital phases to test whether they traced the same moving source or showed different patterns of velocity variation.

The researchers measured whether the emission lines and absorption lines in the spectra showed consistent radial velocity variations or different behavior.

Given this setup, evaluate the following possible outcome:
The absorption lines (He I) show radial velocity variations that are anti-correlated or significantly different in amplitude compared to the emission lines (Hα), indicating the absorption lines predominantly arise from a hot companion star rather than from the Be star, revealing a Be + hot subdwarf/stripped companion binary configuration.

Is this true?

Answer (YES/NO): NO